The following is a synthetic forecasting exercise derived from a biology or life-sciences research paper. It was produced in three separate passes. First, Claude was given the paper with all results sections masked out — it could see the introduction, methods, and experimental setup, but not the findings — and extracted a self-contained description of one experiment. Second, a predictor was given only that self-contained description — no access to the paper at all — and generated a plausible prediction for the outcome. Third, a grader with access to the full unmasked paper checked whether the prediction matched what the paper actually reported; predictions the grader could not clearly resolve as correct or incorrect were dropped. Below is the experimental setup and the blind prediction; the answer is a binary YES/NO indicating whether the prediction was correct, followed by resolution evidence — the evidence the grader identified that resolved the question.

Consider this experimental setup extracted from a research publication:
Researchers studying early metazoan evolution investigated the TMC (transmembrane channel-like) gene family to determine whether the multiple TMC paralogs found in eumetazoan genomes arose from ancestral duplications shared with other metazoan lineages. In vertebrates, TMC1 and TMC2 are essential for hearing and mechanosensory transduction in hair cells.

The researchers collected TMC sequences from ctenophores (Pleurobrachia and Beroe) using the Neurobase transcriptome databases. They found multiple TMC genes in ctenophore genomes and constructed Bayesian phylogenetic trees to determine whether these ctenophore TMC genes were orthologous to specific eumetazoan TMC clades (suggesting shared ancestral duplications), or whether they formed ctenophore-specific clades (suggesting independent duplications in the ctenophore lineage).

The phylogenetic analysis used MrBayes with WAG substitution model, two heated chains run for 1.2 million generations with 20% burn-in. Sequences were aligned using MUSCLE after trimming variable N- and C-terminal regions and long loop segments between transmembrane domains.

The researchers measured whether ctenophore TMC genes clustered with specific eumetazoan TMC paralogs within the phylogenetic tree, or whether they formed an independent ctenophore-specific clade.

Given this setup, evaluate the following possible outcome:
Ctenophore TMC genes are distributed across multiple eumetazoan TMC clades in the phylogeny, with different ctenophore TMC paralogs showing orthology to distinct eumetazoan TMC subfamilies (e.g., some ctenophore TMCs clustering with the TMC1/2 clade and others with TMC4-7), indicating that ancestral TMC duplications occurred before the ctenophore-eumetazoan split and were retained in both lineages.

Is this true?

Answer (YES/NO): NO